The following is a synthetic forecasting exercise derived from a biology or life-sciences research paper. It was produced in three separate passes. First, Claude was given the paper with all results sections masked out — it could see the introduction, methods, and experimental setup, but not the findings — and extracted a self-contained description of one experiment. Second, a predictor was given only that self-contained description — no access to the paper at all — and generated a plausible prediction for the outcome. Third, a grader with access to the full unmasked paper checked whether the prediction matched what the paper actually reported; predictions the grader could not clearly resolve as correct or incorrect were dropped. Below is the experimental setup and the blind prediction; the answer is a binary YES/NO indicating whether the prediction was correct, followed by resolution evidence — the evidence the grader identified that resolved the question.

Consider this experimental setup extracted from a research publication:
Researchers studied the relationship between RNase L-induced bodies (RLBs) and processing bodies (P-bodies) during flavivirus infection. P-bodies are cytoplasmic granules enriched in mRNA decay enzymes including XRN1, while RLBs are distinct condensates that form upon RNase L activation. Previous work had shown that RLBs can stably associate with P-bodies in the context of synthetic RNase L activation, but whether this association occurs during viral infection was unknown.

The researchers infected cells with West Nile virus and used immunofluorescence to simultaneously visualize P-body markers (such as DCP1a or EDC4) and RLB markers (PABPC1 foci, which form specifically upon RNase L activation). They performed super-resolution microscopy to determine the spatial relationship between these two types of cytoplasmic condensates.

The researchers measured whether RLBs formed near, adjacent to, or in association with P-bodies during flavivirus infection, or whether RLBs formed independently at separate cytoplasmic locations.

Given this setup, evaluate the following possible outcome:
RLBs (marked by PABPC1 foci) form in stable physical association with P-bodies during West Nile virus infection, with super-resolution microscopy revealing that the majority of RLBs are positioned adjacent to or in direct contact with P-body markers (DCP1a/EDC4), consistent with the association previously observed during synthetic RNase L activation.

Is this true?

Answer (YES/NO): NO